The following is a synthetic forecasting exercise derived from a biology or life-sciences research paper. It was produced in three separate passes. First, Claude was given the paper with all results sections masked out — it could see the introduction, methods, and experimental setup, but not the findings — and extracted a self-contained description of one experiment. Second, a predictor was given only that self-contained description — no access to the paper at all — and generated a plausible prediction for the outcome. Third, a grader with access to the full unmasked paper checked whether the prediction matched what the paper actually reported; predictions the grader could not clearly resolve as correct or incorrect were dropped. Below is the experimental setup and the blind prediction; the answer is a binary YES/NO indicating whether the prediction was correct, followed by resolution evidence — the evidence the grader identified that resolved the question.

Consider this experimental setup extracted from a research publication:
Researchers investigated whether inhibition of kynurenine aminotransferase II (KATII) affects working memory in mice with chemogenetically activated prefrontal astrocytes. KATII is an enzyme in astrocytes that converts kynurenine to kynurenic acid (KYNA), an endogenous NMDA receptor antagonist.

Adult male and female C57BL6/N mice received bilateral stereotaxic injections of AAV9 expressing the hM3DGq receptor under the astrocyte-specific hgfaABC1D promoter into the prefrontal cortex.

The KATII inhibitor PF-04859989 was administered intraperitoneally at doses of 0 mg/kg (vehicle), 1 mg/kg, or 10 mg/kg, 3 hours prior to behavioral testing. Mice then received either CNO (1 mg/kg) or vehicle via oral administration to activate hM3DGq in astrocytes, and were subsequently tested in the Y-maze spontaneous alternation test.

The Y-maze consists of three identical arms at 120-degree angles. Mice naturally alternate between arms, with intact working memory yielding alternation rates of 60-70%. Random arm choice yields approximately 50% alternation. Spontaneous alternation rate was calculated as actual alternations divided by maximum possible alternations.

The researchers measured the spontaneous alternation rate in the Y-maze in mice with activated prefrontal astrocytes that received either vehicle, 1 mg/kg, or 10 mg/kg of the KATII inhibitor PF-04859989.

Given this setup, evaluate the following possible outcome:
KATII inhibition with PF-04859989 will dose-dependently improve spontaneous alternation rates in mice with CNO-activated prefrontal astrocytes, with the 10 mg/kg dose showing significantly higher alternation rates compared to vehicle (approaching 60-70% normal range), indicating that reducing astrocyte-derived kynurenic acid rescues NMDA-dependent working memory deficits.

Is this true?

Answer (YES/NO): YES